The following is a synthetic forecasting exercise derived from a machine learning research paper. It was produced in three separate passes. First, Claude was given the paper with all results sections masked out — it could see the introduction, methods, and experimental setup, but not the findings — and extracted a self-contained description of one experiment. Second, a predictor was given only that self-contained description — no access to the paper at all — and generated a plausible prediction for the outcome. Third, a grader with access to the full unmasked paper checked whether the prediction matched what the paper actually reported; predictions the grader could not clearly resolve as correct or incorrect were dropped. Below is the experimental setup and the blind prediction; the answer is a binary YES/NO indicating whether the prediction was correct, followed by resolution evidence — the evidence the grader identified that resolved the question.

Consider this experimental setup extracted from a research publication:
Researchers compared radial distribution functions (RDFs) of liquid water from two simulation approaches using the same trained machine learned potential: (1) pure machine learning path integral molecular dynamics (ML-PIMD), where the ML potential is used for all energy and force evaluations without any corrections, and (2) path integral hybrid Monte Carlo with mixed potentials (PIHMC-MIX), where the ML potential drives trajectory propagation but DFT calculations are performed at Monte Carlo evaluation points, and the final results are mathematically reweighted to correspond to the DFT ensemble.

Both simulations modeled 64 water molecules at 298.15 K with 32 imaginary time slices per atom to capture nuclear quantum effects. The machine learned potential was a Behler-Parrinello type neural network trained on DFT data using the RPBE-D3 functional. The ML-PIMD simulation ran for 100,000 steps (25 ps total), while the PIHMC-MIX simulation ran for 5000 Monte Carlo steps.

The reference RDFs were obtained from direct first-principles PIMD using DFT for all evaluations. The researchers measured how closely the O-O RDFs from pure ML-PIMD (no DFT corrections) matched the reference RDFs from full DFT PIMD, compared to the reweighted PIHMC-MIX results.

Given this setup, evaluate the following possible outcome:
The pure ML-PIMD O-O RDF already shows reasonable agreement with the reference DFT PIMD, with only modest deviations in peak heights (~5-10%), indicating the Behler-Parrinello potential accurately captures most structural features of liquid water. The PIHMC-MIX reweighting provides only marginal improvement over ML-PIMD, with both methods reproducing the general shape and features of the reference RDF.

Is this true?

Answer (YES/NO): YES